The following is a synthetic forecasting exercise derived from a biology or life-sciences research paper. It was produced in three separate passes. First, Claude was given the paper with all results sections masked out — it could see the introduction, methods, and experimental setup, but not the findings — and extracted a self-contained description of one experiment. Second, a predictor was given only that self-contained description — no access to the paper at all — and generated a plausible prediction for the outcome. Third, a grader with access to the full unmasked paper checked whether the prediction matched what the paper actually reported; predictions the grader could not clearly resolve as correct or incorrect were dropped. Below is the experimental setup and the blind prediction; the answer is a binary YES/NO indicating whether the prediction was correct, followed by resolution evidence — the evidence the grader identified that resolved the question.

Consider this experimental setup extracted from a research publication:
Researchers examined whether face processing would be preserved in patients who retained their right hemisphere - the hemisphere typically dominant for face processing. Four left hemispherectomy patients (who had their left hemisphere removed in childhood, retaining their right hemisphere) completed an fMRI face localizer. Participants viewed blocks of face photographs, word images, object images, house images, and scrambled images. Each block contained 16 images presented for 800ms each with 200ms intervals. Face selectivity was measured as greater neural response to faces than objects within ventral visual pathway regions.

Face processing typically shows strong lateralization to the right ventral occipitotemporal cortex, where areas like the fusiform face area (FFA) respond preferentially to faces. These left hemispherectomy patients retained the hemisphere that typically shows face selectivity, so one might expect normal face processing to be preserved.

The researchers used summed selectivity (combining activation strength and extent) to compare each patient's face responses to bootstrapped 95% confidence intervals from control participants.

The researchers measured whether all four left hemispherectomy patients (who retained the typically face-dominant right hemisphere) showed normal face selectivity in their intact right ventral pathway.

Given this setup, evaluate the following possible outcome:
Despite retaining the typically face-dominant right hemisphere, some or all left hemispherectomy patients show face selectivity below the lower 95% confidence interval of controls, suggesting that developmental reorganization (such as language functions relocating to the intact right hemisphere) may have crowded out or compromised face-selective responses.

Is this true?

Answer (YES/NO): YES